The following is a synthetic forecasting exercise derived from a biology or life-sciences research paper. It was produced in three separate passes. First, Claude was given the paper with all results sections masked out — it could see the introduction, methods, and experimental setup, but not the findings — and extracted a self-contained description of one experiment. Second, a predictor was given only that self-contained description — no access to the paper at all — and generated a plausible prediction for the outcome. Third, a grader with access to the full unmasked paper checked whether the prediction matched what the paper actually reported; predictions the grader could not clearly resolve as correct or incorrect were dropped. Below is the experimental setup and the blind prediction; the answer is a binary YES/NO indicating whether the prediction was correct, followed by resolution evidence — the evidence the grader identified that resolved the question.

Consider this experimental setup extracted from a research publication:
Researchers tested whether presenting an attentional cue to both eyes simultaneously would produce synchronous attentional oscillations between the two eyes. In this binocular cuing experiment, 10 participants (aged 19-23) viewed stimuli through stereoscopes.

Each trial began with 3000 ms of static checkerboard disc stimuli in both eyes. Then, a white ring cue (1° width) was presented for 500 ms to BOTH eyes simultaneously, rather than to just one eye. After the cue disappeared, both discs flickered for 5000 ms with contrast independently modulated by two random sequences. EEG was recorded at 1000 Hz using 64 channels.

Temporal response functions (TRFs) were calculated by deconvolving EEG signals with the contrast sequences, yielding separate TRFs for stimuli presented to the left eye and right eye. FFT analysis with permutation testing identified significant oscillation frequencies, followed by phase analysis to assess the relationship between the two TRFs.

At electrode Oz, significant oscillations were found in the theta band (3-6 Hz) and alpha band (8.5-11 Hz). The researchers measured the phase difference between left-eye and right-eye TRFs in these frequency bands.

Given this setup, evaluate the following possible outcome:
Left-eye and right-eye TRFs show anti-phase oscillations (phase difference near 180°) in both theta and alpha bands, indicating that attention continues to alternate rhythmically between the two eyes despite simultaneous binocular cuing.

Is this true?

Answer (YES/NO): NO